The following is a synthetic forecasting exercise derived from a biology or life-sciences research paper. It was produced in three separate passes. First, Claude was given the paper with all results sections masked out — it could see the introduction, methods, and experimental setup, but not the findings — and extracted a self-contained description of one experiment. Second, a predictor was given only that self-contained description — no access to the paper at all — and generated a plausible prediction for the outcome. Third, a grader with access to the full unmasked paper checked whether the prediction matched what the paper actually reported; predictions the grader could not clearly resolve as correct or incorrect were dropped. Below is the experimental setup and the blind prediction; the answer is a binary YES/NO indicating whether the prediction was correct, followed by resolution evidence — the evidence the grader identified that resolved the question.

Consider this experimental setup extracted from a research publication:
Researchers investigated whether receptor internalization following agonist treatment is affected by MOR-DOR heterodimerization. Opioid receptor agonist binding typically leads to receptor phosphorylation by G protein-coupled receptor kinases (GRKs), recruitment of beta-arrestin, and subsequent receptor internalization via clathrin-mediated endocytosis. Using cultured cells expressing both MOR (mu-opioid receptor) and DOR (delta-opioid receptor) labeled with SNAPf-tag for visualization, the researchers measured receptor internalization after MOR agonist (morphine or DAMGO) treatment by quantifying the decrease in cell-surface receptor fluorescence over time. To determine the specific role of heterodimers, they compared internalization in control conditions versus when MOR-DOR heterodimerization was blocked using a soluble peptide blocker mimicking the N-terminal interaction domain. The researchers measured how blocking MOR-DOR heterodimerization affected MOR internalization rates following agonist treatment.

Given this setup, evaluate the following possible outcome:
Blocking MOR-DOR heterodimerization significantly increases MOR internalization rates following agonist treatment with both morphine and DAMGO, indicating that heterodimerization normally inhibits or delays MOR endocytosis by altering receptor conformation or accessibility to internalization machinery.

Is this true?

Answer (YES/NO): NO